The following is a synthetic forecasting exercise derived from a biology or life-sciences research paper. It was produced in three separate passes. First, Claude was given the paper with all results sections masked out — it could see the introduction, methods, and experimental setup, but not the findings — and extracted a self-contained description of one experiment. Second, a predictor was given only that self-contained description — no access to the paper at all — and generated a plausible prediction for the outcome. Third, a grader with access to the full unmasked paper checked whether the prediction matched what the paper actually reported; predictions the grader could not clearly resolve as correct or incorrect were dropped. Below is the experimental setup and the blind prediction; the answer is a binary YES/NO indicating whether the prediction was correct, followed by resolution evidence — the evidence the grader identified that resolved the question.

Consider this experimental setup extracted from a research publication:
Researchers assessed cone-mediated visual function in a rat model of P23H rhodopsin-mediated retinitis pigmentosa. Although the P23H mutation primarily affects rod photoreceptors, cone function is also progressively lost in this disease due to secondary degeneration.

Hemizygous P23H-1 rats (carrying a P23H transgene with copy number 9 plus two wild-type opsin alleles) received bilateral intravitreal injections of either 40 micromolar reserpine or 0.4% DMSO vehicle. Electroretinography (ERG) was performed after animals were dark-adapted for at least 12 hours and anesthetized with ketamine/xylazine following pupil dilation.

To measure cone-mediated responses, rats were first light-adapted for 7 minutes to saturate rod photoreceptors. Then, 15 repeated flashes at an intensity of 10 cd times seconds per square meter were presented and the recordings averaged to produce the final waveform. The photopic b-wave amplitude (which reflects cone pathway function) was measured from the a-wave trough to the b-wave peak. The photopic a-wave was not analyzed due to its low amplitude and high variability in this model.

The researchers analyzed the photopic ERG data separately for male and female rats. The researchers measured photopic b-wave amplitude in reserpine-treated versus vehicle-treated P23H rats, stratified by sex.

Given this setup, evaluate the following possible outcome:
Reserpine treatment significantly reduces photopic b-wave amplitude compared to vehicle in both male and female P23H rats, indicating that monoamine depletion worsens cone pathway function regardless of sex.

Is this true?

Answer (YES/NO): NO